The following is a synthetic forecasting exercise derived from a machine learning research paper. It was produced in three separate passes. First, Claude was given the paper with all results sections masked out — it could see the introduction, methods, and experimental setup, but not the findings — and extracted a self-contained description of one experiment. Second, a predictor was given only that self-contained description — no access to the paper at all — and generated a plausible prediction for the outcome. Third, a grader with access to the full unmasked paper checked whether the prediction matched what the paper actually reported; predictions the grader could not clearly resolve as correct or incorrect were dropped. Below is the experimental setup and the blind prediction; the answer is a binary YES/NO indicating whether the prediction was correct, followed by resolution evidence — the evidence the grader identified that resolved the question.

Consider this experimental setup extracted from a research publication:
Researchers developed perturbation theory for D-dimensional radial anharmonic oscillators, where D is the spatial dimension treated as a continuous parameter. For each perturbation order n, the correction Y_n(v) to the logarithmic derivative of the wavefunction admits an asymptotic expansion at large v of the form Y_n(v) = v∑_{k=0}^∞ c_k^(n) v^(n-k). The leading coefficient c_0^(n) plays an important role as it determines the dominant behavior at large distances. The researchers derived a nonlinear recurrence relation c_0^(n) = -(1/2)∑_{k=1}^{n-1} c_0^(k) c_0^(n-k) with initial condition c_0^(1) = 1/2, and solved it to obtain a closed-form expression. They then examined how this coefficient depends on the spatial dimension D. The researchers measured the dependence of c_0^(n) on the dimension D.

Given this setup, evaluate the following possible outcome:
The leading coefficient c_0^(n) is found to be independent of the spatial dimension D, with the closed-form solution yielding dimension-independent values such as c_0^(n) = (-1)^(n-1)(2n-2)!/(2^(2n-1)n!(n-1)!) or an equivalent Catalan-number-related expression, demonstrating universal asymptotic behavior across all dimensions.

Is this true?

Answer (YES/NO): YES